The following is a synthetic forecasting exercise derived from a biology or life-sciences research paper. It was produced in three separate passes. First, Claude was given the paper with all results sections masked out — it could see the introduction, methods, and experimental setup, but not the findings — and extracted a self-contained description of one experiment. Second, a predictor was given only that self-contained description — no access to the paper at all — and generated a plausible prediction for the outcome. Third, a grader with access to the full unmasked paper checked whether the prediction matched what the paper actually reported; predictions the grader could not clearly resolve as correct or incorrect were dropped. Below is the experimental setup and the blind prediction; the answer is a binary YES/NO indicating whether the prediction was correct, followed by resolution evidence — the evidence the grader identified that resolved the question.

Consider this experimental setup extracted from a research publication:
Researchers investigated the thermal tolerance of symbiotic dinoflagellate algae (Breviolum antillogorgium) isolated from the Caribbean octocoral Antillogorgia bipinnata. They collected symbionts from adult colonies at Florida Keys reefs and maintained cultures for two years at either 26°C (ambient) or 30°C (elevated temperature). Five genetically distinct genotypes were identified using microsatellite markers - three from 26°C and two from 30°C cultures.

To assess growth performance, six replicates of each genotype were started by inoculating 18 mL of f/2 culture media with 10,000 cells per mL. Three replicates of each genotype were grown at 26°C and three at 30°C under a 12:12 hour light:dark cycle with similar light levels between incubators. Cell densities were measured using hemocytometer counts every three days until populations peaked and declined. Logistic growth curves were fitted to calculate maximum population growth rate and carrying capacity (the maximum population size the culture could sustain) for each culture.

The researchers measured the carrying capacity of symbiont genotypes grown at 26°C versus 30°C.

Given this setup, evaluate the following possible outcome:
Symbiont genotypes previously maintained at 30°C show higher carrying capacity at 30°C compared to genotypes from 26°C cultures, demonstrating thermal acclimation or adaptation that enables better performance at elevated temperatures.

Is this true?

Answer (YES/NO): NO